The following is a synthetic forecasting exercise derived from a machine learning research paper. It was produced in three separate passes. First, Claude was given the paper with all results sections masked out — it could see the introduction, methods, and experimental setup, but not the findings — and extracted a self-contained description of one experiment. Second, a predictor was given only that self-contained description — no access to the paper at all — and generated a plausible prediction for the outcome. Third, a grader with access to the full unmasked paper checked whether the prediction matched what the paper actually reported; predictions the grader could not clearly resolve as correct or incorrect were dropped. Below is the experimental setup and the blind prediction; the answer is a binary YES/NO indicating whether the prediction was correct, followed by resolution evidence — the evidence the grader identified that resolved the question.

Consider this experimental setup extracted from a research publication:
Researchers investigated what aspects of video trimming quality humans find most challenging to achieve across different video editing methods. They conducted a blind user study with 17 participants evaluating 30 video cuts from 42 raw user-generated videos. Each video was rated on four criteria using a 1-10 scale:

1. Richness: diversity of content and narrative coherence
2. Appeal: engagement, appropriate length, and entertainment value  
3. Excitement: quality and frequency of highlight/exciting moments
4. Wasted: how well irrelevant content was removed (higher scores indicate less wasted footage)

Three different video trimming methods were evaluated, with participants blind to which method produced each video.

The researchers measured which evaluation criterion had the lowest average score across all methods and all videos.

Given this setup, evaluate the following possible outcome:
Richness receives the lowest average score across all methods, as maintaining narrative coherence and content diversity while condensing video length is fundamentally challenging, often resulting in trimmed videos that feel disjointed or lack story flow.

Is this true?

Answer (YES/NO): NO